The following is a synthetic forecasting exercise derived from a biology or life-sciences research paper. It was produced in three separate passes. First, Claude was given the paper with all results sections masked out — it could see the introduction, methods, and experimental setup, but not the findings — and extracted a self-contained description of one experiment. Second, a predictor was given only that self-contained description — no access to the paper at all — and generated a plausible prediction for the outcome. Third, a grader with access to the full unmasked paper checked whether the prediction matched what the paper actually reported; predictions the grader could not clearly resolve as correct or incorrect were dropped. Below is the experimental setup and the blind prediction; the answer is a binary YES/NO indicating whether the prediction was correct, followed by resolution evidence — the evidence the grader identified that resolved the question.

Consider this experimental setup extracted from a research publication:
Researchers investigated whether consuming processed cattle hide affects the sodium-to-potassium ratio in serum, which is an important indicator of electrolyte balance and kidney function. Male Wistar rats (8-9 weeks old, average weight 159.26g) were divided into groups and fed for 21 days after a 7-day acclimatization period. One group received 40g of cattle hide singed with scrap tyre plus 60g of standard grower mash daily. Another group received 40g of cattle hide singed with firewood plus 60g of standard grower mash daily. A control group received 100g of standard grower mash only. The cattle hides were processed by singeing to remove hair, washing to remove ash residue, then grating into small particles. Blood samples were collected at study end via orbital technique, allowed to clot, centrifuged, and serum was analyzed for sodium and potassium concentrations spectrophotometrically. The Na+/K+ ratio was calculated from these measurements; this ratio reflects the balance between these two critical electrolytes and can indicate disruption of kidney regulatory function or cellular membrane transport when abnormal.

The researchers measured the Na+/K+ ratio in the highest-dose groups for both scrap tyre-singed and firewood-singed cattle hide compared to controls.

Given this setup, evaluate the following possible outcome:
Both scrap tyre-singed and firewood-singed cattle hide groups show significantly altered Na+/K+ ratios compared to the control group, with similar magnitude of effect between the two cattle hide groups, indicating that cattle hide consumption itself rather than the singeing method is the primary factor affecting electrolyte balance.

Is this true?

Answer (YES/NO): NO